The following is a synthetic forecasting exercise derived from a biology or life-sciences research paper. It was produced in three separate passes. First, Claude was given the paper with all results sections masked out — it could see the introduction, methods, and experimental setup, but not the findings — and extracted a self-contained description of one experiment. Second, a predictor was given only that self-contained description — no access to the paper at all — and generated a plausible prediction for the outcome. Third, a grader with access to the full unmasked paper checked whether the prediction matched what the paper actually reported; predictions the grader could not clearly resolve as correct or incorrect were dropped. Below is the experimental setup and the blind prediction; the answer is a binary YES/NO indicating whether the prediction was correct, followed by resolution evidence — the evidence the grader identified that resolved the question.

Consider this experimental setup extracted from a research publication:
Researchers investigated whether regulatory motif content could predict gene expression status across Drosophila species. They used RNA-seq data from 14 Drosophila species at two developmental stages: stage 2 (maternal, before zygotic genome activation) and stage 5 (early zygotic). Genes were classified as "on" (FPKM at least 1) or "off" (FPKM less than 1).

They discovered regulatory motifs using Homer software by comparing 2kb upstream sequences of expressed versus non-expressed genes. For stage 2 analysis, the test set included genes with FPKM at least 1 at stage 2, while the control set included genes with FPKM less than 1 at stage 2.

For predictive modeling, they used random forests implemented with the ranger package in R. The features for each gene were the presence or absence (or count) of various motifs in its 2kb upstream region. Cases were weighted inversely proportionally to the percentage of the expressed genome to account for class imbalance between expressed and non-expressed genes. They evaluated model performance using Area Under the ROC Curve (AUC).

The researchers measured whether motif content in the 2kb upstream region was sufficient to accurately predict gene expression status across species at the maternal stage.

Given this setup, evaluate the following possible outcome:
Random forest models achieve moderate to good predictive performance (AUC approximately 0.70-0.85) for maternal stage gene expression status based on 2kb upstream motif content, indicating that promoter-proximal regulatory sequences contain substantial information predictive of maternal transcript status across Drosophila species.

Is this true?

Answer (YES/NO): NO